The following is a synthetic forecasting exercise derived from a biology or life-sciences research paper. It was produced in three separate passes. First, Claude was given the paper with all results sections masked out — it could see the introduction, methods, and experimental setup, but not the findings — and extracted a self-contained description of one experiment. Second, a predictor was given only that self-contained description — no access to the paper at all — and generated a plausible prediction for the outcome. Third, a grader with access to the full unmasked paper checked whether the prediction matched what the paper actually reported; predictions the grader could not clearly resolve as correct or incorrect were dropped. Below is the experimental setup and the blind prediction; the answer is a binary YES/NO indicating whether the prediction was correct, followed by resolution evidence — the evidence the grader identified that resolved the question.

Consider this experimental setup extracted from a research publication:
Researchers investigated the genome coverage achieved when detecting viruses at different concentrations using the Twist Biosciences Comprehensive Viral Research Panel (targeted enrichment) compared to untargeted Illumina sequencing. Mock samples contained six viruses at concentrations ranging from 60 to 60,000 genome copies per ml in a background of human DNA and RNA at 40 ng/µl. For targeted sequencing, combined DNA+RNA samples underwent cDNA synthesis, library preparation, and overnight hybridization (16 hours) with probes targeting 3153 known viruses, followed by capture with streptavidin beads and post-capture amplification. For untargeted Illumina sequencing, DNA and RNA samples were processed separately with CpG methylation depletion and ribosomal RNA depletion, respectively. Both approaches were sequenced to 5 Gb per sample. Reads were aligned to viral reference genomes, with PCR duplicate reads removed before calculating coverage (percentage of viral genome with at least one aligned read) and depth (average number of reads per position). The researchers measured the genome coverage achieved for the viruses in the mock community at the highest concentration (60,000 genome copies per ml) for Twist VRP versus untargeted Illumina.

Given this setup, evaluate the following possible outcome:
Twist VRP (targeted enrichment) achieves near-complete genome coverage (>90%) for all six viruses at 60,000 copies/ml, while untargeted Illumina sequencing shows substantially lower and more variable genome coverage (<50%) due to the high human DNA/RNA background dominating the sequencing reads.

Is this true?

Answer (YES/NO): NO